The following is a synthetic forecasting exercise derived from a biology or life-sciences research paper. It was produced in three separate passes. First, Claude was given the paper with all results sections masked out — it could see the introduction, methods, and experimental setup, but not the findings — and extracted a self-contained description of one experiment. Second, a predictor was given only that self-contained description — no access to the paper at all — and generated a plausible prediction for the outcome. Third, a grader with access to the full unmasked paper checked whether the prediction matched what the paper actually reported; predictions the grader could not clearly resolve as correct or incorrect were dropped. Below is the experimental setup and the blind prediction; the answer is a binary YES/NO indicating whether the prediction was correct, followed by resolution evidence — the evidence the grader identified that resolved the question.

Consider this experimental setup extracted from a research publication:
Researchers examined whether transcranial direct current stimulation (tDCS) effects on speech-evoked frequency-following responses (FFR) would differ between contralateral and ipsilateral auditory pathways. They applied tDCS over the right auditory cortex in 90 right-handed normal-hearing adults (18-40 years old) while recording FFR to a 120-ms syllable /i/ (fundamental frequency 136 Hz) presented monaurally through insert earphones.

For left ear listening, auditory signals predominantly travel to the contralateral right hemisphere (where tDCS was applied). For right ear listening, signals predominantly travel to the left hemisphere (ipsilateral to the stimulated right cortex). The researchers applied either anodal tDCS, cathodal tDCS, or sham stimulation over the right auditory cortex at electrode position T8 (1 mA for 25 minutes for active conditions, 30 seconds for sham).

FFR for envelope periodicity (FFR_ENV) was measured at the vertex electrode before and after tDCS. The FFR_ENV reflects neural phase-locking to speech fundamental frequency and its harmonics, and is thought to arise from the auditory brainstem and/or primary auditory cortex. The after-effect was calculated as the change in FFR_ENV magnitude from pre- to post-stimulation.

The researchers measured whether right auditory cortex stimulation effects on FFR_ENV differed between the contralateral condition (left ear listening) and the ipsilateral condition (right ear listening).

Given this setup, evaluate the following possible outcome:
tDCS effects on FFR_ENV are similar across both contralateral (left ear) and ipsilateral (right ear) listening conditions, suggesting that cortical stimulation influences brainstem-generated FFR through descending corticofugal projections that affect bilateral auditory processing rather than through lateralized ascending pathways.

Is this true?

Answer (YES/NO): NO